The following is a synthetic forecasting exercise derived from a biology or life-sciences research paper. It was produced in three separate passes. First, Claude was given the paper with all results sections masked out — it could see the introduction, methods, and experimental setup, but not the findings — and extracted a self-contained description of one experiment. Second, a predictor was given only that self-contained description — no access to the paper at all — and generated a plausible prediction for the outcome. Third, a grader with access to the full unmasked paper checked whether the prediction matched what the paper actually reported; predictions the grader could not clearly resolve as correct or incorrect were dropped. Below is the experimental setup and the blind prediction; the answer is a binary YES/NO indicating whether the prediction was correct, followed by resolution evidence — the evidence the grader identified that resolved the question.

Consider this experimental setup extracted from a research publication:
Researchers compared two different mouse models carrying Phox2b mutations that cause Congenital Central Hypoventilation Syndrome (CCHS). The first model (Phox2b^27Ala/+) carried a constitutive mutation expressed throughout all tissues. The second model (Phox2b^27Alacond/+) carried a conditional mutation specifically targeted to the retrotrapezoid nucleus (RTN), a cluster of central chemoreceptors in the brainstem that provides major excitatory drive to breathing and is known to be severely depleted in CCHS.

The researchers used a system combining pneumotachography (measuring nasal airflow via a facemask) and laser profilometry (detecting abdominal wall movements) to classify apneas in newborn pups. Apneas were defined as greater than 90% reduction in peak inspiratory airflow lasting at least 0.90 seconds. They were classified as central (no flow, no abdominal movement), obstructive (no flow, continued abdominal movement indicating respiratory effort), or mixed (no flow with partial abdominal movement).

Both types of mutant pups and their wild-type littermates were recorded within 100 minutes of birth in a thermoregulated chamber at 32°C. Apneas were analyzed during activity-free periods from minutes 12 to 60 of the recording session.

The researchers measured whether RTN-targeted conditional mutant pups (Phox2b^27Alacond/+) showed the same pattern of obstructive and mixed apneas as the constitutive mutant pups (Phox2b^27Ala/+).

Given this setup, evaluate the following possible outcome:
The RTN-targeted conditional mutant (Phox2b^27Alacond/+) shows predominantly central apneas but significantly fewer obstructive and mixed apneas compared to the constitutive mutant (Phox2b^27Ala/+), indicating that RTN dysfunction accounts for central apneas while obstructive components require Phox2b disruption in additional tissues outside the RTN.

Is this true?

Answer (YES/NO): YES